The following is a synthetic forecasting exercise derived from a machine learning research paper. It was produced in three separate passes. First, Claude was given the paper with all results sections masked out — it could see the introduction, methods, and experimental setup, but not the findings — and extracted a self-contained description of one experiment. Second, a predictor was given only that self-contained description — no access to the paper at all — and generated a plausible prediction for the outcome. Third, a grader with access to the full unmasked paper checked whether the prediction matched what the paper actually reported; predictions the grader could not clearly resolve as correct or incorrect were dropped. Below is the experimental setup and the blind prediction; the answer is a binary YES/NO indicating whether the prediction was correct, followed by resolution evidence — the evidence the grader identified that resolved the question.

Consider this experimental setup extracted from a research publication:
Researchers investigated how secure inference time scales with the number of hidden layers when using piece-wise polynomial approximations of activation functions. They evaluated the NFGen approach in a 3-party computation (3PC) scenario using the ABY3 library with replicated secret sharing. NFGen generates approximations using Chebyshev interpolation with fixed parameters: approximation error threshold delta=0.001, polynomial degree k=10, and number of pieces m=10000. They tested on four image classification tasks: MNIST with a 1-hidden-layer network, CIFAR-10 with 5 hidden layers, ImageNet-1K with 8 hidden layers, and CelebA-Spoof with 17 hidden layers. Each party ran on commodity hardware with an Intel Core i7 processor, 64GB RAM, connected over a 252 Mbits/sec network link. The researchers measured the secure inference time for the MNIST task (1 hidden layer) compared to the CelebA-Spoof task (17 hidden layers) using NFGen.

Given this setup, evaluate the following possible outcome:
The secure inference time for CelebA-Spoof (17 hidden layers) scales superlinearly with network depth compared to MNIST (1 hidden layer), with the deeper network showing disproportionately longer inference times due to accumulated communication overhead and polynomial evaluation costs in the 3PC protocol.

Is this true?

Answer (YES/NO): NO